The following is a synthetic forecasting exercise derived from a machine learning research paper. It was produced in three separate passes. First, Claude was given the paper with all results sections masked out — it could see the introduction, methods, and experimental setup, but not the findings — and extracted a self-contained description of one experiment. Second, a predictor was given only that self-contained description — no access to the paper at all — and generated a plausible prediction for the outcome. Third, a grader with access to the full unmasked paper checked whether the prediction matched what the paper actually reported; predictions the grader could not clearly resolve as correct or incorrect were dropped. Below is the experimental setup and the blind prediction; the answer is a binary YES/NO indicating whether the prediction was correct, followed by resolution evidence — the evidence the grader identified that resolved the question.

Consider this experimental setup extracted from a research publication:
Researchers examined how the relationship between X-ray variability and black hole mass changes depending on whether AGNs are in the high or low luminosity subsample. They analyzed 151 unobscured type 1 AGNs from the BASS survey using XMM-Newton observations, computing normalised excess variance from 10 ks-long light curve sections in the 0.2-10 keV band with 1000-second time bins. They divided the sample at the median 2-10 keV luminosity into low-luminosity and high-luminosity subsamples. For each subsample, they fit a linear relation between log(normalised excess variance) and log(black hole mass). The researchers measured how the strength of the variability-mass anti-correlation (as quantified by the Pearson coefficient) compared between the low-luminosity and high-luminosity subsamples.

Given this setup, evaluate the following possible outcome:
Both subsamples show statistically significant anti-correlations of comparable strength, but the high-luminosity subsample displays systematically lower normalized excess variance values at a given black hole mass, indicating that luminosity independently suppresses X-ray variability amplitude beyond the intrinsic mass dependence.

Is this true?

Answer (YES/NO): NO